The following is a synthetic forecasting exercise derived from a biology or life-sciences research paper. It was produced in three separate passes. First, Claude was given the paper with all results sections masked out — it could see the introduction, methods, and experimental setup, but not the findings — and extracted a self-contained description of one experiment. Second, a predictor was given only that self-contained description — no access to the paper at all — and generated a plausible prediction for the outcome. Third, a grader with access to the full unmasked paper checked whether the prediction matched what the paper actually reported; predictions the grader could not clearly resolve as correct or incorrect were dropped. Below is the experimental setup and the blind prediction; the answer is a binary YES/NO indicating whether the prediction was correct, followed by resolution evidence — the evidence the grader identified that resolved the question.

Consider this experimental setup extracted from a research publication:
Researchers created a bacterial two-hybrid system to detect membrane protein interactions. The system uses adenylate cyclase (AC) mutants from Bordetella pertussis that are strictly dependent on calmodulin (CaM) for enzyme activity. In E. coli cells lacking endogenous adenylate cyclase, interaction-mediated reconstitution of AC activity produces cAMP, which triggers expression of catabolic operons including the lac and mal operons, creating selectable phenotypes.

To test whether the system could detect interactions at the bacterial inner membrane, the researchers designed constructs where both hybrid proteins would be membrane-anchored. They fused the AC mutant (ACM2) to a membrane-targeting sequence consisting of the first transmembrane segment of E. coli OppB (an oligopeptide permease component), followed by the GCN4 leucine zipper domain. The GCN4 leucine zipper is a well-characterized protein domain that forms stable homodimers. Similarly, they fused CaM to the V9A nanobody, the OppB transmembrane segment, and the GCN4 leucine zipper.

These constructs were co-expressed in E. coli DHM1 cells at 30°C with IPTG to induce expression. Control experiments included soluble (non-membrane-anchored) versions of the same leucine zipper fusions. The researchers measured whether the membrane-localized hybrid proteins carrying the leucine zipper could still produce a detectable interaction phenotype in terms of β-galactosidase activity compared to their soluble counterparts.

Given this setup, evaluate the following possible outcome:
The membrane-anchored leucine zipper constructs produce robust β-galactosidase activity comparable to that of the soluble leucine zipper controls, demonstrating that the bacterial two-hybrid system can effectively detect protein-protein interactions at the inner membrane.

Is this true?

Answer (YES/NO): YES